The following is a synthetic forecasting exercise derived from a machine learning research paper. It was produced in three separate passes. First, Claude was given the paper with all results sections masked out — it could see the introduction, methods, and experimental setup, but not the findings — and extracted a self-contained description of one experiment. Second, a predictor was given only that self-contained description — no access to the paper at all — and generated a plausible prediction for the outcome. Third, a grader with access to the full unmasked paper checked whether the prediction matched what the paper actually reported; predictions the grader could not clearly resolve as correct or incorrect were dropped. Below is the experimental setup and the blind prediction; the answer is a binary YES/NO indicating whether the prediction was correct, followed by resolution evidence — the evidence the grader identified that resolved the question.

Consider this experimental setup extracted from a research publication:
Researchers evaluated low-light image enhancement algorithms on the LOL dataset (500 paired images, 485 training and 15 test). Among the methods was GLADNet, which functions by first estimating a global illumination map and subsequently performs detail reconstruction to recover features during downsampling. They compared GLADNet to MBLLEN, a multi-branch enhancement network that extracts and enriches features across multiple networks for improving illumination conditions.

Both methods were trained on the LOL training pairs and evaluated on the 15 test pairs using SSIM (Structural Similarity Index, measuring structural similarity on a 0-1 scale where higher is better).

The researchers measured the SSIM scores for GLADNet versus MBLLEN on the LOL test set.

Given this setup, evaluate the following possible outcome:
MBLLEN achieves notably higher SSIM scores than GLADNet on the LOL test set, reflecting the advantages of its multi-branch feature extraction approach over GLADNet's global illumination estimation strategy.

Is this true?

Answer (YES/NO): YES